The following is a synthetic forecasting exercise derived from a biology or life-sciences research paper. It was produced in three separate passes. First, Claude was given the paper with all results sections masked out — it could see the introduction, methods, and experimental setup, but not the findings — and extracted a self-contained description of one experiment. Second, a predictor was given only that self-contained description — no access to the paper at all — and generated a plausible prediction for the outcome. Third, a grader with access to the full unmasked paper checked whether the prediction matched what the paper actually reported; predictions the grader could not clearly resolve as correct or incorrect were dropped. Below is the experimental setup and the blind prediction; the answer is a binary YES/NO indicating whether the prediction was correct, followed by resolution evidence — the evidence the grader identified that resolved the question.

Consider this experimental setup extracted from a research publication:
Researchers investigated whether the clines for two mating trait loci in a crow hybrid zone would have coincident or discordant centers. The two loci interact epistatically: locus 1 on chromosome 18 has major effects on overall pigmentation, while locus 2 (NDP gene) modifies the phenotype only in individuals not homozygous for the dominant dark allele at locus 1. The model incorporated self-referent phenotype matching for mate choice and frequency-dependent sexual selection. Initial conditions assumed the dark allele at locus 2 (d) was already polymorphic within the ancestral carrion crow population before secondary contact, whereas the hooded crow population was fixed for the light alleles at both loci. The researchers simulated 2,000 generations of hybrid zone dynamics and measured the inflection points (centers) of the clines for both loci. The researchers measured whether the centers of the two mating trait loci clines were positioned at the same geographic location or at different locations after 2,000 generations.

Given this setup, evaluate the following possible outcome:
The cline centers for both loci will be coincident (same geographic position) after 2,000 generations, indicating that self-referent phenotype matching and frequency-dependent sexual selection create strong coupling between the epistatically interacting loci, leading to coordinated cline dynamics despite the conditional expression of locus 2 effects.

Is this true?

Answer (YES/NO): NO